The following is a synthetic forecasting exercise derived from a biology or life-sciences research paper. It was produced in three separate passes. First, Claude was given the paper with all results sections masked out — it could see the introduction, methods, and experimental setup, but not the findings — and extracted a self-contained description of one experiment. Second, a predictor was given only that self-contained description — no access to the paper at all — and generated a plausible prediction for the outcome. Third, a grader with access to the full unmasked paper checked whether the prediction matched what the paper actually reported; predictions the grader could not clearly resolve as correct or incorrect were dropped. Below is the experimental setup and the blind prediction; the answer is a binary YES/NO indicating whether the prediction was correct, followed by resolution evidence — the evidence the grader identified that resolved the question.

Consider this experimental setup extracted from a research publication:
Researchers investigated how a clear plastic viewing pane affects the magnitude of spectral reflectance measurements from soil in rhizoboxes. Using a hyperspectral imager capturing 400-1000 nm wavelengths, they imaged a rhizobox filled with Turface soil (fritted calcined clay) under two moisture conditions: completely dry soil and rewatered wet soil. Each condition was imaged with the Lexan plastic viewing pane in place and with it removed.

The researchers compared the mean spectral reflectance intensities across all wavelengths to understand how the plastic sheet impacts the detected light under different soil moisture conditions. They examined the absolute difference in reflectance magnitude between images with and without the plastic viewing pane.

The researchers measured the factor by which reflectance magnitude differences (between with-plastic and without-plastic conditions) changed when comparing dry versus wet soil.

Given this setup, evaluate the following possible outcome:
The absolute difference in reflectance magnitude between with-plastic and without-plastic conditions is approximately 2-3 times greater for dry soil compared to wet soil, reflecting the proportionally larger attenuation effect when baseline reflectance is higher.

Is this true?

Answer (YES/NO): NO